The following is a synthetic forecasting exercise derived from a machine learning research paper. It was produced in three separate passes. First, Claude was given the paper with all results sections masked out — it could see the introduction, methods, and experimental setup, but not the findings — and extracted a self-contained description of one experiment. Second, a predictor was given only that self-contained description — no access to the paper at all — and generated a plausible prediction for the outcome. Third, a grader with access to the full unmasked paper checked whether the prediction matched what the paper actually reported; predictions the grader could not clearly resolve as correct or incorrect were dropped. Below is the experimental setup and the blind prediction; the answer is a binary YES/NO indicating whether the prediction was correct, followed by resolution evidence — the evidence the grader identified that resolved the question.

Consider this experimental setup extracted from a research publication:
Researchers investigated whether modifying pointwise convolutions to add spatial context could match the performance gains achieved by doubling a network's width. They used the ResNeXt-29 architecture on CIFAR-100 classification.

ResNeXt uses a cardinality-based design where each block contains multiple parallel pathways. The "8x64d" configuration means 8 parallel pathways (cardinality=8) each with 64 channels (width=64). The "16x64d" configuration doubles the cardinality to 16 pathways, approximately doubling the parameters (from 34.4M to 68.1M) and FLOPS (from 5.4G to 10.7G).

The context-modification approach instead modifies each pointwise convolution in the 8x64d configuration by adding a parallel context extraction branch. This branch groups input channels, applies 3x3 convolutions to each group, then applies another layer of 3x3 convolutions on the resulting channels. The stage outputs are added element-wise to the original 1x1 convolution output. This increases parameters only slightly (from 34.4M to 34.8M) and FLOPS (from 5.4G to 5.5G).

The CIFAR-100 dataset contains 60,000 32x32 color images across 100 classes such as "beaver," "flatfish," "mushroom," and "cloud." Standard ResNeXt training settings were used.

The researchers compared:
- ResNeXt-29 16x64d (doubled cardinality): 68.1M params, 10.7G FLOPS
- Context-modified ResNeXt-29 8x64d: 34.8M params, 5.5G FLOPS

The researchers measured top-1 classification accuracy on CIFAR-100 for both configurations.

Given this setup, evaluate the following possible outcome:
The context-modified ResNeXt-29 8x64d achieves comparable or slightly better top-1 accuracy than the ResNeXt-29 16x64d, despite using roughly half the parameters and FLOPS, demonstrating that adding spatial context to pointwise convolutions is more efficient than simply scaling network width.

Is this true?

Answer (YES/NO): YES